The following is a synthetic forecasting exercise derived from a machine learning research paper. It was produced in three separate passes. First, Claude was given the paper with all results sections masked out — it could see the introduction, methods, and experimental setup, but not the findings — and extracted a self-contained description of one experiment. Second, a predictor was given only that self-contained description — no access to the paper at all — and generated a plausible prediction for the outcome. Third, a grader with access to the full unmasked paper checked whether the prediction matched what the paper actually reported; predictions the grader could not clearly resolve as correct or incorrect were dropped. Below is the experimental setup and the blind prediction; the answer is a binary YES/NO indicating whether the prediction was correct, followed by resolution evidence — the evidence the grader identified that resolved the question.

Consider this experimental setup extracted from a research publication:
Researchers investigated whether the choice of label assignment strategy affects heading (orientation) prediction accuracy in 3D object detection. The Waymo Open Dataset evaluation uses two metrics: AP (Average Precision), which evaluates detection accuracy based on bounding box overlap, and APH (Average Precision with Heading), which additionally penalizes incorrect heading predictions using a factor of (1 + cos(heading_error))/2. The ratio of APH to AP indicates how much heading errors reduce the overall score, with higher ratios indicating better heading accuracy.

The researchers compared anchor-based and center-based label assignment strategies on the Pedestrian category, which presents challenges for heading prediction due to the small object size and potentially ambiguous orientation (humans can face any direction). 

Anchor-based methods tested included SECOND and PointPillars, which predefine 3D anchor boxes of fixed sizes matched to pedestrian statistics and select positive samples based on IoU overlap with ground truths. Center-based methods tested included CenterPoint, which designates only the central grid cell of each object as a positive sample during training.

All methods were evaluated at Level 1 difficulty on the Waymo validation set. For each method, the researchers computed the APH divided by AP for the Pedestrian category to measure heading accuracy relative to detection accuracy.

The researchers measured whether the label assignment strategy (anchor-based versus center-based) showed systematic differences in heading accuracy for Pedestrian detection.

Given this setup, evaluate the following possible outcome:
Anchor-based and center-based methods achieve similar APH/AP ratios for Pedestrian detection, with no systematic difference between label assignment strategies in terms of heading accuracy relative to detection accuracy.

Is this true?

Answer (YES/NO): NO